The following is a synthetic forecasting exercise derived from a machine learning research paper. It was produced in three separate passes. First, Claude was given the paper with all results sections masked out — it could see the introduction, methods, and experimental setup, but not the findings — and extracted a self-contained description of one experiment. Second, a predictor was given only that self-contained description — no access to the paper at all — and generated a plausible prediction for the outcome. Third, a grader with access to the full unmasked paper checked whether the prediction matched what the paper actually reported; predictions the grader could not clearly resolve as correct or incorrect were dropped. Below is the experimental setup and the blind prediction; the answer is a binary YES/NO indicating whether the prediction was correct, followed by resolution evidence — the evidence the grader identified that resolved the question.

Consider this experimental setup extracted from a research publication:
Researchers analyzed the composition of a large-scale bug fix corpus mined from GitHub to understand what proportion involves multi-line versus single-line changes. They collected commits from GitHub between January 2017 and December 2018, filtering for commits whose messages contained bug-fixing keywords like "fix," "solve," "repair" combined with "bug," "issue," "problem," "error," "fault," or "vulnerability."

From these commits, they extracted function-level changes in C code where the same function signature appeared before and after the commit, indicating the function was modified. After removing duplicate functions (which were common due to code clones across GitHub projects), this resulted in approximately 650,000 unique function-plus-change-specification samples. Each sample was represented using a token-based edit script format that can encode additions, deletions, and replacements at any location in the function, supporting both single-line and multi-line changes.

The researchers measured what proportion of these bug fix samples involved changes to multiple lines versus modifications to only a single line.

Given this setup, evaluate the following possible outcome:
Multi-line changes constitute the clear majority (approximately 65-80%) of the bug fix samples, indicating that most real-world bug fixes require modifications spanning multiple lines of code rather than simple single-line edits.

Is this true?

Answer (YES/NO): NO